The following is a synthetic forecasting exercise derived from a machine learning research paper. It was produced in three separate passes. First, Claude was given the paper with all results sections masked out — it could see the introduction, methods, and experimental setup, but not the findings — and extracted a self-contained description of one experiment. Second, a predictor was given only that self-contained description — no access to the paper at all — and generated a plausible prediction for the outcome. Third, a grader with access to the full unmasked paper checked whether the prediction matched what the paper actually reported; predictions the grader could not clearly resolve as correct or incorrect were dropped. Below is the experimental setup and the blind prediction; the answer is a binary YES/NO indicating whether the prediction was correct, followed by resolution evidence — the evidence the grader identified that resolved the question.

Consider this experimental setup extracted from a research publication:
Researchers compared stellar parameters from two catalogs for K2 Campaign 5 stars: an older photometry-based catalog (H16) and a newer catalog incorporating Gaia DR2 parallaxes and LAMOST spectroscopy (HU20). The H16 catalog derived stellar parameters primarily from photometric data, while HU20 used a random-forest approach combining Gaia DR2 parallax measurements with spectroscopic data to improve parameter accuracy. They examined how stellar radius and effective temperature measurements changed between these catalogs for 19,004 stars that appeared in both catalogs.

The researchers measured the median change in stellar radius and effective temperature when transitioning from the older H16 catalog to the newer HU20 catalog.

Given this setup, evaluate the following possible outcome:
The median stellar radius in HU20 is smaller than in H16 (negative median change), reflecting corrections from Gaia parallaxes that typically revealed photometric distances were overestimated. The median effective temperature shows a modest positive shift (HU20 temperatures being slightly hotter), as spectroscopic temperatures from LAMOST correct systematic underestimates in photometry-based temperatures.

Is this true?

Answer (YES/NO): NO